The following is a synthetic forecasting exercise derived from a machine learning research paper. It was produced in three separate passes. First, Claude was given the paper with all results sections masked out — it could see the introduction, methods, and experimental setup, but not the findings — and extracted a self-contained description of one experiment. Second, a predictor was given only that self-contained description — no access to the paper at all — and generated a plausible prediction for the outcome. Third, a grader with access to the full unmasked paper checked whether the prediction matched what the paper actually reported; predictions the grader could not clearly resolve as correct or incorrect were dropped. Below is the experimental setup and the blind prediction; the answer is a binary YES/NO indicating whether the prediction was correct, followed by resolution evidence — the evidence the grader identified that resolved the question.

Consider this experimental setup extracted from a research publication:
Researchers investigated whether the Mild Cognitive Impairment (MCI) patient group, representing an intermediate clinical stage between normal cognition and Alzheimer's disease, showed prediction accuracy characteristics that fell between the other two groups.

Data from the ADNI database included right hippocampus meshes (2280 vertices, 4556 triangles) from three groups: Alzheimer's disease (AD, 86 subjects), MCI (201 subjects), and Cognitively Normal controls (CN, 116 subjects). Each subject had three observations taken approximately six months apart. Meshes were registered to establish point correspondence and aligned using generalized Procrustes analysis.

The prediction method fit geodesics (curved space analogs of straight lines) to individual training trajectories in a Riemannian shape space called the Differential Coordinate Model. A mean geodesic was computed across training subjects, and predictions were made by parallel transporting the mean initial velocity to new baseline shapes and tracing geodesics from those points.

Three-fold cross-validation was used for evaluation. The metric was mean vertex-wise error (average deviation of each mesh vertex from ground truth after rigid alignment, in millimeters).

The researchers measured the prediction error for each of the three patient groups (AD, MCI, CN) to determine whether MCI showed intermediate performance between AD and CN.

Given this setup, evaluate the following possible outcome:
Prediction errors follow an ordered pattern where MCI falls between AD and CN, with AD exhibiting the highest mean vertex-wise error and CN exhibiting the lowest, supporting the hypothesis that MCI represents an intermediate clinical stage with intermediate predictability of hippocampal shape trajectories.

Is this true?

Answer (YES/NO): NO